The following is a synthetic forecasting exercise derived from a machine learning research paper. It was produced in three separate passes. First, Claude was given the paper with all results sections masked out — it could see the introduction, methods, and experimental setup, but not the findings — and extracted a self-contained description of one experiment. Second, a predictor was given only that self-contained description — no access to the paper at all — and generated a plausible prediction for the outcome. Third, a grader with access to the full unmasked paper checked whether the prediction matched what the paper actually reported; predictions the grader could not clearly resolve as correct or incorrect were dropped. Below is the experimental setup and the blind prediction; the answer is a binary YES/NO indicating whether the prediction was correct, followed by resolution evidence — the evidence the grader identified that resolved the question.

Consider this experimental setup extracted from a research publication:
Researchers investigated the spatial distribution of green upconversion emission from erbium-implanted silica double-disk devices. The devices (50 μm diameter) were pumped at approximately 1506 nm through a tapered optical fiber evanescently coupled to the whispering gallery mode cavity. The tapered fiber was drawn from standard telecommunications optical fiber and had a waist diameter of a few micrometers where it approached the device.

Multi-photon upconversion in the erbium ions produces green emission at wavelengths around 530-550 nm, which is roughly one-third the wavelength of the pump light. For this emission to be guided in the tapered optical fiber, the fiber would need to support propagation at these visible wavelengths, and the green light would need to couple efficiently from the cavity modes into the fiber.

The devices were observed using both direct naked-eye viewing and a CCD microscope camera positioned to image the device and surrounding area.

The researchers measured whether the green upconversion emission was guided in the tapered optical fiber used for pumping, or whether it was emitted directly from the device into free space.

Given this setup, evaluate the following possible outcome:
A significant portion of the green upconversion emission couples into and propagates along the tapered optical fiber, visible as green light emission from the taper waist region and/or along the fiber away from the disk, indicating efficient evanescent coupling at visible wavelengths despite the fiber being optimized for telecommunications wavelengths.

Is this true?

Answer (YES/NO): NO